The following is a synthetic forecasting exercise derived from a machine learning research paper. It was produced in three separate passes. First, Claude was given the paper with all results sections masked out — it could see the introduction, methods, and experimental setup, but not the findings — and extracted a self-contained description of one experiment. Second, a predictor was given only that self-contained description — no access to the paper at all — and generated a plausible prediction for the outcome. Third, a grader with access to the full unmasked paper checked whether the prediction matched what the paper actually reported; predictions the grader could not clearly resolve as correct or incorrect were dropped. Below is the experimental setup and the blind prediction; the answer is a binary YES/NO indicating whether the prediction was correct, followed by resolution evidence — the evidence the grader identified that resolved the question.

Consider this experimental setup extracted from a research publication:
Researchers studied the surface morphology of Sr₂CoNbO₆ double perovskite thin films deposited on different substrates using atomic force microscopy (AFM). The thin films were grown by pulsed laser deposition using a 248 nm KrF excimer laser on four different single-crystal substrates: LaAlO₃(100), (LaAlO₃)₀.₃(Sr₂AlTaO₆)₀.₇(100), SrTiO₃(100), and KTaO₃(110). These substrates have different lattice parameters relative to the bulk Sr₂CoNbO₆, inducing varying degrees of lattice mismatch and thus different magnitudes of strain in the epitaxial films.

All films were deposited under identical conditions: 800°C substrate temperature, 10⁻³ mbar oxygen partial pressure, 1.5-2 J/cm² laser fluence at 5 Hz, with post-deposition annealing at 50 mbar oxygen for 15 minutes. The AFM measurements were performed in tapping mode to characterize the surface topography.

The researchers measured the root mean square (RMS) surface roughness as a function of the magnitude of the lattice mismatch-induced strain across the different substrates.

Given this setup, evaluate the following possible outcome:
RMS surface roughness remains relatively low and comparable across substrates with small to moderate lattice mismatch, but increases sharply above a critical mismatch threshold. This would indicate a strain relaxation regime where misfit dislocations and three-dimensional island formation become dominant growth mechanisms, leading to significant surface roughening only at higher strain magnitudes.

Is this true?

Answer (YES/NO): NO